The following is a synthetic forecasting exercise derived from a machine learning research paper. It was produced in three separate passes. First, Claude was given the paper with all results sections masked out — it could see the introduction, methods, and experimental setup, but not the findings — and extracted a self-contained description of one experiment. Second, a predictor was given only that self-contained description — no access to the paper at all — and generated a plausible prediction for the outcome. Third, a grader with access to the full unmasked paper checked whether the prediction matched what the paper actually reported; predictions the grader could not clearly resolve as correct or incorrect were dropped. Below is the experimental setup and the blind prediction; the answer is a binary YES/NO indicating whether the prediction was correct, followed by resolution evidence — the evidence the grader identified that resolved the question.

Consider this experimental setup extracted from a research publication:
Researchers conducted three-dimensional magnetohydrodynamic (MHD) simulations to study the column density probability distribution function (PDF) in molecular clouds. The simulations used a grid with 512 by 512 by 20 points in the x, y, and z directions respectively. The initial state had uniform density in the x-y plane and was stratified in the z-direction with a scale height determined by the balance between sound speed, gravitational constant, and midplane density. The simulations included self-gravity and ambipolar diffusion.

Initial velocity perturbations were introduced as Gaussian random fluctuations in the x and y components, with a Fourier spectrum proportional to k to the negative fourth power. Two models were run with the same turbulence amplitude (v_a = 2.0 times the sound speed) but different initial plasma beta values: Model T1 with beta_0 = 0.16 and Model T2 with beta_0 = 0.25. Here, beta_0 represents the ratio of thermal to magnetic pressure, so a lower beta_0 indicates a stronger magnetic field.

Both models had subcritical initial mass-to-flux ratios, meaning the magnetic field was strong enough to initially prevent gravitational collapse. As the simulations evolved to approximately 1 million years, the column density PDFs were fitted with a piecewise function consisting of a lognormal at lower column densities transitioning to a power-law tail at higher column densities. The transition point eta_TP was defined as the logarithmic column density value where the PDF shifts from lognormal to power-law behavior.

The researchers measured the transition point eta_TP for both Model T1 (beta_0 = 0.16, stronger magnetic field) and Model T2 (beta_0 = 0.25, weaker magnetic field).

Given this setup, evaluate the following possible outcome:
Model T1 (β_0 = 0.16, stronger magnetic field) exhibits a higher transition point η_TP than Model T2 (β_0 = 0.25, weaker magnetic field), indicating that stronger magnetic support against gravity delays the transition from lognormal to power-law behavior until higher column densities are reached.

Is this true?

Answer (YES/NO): NO